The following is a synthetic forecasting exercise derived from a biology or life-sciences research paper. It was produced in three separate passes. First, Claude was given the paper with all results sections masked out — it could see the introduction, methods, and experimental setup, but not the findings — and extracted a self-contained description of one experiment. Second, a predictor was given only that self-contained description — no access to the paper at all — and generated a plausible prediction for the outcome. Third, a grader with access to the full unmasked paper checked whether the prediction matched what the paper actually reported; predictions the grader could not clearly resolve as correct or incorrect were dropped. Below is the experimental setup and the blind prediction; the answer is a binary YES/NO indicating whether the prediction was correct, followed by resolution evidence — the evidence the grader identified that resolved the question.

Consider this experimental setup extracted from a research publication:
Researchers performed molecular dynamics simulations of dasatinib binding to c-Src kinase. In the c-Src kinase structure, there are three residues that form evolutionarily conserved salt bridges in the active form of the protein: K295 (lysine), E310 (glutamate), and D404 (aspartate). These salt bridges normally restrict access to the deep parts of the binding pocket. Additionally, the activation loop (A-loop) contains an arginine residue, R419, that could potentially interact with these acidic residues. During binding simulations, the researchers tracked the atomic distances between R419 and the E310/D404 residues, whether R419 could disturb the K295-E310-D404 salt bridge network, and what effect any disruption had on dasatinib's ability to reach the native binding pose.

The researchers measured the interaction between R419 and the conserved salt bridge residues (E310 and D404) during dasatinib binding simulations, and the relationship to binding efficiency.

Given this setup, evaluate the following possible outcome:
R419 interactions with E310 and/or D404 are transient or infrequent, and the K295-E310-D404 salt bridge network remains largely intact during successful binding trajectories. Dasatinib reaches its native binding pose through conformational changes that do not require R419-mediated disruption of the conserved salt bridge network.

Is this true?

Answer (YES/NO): NO